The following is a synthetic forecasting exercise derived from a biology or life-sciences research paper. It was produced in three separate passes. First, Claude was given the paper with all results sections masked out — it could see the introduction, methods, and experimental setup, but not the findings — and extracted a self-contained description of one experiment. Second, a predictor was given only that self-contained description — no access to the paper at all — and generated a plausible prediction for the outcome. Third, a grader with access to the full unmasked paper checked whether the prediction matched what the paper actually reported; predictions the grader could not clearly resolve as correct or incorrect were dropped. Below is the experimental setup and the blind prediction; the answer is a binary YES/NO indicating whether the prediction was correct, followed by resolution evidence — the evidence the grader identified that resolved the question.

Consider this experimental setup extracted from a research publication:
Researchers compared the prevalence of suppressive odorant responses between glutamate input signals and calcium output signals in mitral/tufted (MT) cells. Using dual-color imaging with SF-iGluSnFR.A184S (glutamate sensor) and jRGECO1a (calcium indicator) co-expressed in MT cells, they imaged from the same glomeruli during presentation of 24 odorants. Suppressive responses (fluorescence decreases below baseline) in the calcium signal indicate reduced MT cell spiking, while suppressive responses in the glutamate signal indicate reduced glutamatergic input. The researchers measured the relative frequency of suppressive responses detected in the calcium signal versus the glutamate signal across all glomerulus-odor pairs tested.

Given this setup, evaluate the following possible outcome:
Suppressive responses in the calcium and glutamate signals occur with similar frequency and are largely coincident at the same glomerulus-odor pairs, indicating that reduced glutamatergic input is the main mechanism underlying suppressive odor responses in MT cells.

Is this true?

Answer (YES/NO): NO